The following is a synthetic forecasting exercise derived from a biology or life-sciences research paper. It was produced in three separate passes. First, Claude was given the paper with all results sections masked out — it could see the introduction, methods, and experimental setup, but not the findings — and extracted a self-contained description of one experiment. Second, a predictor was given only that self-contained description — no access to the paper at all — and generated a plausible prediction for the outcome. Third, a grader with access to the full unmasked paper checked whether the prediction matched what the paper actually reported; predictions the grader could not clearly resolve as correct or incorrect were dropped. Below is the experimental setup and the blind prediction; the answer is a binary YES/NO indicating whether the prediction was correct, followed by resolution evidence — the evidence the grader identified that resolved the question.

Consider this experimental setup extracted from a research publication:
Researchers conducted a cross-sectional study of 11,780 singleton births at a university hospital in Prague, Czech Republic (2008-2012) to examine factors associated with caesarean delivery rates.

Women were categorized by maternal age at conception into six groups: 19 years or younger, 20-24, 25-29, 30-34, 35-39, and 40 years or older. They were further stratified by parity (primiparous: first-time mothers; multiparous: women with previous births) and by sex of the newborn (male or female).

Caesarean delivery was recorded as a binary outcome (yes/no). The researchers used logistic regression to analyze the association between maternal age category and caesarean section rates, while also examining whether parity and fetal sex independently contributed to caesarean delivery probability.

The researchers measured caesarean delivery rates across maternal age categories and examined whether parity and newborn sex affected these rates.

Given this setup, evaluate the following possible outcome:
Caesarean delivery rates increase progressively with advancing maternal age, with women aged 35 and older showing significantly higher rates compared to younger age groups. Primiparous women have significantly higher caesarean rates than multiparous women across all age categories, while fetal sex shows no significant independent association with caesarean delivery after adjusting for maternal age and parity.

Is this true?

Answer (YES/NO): NO